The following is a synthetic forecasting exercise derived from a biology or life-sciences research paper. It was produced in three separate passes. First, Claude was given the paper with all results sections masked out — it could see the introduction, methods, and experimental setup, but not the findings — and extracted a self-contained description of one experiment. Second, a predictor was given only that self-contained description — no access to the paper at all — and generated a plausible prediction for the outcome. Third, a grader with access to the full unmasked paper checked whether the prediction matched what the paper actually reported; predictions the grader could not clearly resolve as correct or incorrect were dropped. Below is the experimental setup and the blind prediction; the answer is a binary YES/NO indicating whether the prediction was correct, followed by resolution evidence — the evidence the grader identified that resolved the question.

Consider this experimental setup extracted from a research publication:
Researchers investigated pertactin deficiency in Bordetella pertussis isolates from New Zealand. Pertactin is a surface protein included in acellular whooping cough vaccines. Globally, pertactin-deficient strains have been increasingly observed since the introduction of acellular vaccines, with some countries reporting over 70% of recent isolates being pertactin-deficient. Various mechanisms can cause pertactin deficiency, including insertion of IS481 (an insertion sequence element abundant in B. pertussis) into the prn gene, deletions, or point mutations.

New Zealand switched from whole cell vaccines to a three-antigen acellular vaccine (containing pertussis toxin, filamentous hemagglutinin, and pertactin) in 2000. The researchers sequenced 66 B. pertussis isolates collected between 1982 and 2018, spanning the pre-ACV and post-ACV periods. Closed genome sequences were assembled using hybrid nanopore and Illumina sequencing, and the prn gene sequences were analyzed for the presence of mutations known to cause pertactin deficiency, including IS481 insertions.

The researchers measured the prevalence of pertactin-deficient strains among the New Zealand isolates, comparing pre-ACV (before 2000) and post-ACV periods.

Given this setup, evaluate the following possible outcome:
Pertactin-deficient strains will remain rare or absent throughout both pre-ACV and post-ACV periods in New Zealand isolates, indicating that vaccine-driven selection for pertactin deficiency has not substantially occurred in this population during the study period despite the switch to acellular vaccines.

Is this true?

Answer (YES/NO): NO